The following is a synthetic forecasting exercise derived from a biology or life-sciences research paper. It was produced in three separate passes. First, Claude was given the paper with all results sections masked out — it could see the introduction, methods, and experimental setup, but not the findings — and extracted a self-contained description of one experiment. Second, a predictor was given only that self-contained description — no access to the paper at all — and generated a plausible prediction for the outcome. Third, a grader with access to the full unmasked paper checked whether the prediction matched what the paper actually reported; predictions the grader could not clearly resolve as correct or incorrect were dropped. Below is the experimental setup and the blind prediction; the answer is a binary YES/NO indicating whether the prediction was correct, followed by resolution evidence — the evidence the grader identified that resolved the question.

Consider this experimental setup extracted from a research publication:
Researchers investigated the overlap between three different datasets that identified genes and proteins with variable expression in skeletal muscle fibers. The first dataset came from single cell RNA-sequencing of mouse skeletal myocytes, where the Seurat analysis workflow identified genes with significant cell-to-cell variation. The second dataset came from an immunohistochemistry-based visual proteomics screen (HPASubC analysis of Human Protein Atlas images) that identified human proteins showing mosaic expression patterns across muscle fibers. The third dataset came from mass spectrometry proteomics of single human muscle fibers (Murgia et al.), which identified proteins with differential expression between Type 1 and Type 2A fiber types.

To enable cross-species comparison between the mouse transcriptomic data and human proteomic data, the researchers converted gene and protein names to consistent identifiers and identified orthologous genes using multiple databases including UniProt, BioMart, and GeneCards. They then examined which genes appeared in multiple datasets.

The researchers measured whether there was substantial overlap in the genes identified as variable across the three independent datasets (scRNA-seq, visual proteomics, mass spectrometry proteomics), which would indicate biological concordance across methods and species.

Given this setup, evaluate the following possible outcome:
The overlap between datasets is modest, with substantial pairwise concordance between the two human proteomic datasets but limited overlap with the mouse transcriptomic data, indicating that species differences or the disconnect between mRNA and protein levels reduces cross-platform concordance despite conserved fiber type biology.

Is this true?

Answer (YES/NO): NO